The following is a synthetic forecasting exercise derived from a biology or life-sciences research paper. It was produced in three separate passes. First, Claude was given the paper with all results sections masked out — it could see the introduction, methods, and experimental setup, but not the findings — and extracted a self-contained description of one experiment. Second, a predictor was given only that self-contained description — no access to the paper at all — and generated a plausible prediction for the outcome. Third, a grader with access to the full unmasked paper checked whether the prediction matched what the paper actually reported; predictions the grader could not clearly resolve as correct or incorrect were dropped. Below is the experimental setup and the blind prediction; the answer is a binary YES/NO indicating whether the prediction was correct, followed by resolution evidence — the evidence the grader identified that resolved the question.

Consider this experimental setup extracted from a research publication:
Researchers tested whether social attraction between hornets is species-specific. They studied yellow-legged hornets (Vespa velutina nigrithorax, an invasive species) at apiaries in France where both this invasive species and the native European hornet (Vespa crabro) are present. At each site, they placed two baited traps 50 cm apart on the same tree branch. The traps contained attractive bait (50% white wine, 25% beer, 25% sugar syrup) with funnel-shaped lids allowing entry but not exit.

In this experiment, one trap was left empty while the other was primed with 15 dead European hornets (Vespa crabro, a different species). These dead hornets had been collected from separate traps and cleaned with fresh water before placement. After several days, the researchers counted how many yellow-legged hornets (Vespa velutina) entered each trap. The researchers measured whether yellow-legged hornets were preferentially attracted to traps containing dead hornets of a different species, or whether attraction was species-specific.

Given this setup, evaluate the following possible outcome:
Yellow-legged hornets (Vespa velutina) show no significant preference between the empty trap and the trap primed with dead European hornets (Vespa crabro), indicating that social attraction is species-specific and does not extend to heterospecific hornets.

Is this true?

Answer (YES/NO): NO